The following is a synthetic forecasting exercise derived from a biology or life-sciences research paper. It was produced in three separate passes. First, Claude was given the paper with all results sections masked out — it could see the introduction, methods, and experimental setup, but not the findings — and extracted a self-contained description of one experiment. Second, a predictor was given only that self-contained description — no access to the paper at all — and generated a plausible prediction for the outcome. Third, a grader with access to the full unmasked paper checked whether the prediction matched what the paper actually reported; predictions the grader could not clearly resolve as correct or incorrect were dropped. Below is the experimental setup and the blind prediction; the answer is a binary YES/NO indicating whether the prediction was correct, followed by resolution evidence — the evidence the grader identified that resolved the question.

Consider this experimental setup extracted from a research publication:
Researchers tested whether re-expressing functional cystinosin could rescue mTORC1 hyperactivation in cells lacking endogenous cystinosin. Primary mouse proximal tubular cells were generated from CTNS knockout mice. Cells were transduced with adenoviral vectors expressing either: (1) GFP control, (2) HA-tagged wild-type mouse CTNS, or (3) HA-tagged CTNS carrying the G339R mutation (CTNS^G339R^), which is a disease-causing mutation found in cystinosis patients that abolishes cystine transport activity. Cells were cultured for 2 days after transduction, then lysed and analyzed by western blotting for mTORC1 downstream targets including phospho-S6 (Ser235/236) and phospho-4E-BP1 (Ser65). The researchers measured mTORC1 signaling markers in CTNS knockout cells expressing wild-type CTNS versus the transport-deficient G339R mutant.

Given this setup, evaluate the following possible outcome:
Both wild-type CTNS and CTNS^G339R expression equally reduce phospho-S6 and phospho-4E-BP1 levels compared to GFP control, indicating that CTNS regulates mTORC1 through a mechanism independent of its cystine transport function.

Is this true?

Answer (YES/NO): NO